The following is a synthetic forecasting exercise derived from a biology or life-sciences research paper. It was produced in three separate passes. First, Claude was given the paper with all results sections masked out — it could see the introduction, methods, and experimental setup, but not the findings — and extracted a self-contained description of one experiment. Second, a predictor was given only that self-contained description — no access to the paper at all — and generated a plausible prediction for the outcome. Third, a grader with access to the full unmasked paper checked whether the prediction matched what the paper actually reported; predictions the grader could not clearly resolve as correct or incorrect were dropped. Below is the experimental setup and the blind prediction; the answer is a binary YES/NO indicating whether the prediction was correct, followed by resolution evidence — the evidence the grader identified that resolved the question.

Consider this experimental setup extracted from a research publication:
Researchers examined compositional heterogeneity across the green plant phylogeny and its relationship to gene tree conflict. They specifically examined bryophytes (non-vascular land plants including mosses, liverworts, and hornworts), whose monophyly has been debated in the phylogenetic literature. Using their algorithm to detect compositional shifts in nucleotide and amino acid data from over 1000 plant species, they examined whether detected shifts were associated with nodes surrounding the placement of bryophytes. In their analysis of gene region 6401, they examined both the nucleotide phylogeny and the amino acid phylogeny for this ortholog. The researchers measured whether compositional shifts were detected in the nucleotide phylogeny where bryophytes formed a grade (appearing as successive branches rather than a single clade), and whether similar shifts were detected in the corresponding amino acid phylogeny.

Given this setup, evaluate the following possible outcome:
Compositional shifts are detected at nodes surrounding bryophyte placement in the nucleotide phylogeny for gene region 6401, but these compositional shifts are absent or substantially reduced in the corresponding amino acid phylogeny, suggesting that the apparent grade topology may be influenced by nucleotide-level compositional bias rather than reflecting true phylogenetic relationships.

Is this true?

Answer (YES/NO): YES